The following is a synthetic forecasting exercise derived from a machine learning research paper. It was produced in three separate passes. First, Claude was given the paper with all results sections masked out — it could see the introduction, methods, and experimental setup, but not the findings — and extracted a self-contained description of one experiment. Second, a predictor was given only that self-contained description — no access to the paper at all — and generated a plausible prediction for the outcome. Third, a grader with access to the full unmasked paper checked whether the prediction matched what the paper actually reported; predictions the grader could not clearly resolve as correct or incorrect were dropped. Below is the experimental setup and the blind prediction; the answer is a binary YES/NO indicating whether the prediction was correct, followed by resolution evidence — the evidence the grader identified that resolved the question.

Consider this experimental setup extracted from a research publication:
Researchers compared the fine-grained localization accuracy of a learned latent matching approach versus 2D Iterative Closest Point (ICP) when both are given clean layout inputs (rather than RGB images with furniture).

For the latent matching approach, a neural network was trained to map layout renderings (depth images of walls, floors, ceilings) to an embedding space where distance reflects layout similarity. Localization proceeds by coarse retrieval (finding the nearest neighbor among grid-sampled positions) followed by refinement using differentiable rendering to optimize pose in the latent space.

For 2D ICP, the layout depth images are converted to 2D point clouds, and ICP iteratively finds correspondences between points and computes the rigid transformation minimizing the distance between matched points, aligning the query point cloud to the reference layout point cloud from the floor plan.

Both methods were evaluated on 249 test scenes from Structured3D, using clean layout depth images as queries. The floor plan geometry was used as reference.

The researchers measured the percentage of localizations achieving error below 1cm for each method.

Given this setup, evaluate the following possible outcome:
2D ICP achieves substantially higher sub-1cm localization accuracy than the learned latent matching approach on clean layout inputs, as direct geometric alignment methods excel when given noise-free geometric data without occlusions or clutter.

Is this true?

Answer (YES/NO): YES